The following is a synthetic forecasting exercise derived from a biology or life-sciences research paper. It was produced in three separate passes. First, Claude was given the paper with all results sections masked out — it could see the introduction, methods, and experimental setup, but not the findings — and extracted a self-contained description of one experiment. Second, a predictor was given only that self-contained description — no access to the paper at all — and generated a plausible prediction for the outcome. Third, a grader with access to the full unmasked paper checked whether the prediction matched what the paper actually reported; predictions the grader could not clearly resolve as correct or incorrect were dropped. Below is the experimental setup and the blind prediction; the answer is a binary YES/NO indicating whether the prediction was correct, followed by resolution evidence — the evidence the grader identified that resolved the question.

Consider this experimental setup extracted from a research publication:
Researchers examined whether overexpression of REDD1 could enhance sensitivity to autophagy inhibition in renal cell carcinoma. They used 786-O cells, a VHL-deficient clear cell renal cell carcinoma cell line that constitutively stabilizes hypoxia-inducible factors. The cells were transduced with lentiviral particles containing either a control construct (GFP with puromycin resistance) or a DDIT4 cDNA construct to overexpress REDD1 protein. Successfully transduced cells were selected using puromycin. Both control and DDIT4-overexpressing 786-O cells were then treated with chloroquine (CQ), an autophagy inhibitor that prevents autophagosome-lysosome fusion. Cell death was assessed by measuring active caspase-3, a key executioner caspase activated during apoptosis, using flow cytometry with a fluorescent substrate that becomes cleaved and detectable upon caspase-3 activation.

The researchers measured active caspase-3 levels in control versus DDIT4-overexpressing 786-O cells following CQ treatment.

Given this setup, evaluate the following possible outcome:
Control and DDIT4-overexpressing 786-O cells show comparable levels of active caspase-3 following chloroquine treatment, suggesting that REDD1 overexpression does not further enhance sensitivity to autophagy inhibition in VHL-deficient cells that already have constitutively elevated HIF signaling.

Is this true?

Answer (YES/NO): NO